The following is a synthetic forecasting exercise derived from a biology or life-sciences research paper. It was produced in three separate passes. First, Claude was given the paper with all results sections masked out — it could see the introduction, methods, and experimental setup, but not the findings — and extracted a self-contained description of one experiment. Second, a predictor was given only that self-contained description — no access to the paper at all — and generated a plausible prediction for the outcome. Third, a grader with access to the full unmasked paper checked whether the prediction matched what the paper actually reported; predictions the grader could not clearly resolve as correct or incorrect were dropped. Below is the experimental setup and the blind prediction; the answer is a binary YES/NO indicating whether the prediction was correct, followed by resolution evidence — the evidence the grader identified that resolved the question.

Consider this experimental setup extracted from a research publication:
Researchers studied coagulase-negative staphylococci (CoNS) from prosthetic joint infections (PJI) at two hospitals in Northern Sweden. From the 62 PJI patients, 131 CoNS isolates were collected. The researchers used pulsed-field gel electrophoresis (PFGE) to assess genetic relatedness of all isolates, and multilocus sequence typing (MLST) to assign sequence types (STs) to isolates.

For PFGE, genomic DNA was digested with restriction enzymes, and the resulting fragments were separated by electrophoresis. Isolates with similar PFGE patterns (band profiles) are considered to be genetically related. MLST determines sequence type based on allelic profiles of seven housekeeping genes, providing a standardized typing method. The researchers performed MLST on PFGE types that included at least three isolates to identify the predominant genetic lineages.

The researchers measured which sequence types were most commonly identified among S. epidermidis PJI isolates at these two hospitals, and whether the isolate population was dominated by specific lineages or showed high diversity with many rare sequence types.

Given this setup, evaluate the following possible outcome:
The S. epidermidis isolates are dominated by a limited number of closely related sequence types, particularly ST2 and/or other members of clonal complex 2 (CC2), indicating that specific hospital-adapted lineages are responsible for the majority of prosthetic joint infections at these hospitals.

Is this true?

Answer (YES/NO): YES